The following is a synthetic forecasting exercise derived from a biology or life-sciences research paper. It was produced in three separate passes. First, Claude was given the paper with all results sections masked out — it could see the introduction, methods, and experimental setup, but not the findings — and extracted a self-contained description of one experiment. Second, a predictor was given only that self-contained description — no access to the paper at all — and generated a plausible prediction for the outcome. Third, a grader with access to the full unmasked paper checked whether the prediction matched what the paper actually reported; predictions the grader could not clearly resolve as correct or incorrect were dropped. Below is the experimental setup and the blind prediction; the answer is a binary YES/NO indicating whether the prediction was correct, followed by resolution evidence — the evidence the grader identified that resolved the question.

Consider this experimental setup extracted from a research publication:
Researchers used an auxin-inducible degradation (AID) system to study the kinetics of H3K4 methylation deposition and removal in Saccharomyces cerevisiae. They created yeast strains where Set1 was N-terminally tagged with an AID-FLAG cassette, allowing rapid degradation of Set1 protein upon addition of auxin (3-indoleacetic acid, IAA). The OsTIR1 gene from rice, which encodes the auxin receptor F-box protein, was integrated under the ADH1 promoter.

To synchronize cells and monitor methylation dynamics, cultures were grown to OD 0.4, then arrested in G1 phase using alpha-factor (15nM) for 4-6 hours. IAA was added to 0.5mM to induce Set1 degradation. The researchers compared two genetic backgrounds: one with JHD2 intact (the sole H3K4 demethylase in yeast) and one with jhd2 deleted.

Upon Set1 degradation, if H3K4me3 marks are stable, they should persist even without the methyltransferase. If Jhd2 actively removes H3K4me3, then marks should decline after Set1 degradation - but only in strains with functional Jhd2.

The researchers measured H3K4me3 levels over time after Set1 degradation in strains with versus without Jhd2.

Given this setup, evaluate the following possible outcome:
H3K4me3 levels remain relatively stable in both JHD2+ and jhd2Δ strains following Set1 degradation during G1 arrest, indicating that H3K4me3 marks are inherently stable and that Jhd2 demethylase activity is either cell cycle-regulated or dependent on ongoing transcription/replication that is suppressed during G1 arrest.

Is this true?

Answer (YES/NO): NO